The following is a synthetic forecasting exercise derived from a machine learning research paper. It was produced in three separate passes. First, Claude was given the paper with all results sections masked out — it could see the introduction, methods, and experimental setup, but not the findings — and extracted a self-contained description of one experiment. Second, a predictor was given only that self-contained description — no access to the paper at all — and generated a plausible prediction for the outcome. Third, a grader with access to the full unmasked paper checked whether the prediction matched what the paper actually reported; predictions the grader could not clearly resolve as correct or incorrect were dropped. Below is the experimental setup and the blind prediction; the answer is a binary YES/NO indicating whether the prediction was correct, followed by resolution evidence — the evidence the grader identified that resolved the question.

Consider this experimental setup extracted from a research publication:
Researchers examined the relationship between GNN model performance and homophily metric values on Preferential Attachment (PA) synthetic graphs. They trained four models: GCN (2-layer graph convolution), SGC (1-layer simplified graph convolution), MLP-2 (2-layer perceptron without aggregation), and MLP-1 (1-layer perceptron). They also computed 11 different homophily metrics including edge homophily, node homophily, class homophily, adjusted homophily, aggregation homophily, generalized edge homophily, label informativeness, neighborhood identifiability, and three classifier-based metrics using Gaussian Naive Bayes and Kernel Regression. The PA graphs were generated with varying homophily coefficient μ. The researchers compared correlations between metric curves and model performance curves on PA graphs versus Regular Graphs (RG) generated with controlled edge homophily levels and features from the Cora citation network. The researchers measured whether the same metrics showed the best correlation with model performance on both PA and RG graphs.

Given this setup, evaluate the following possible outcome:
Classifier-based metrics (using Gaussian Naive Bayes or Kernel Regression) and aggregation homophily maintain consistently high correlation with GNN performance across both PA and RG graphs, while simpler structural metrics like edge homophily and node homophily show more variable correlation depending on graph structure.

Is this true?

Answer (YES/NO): NO